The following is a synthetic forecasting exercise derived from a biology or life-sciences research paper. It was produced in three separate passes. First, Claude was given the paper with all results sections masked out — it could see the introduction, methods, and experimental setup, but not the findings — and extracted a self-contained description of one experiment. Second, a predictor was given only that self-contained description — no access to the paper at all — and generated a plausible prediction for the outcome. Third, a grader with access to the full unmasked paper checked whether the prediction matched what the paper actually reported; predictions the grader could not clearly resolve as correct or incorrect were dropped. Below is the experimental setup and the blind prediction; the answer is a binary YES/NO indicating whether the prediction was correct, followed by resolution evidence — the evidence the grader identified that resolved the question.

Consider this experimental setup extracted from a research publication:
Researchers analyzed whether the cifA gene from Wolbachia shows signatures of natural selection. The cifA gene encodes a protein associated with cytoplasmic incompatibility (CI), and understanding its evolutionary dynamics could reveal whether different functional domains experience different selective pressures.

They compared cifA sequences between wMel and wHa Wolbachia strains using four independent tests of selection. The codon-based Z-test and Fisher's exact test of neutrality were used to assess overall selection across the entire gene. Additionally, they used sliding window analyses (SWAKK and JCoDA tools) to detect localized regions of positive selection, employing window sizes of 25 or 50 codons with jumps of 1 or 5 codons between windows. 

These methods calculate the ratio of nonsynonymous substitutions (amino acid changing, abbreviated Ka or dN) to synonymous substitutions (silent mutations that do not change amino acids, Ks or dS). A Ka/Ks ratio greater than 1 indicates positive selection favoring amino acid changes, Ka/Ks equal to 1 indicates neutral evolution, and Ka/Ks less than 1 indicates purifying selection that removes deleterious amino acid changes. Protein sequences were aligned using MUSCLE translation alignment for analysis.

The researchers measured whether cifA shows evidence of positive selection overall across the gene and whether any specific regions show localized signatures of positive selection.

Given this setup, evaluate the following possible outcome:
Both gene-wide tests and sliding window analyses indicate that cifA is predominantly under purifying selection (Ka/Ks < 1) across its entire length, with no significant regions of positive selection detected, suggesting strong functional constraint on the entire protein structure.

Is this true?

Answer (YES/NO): NO